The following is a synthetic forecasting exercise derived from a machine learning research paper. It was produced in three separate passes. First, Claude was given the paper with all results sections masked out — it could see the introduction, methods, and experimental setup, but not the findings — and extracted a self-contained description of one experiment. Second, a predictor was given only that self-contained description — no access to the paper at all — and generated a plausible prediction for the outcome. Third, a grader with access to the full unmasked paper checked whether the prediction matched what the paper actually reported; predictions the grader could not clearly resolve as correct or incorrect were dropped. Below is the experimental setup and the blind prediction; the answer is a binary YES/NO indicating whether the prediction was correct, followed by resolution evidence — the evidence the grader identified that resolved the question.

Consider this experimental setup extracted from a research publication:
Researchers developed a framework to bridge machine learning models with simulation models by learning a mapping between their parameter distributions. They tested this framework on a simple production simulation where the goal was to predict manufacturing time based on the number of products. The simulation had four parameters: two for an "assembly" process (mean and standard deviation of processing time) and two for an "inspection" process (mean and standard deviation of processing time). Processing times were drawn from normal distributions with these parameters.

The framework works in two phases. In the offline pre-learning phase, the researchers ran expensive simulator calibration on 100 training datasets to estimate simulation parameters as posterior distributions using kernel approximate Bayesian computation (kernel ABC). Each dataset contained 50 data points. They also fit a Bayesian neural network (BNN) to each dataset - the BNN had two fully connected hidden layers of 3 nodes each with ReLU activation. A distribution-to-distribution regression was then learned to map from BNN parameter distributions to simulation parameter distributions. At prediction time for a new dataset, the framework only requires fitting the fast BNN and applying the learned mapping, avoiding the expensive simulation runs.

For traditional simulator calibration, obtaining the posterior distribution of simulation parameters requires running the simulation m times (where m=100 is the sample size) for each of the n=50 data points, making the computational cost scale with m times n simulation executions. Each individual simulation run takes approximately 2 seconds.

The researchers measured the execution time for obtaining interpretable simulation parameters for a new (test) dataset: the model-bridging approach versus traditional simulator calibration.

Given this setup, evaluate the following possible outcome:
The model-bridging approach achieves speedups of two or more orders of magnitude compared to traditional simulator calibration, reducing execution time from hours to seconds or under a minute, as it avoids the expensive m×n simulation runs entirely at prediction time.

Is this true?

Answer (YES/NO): YES